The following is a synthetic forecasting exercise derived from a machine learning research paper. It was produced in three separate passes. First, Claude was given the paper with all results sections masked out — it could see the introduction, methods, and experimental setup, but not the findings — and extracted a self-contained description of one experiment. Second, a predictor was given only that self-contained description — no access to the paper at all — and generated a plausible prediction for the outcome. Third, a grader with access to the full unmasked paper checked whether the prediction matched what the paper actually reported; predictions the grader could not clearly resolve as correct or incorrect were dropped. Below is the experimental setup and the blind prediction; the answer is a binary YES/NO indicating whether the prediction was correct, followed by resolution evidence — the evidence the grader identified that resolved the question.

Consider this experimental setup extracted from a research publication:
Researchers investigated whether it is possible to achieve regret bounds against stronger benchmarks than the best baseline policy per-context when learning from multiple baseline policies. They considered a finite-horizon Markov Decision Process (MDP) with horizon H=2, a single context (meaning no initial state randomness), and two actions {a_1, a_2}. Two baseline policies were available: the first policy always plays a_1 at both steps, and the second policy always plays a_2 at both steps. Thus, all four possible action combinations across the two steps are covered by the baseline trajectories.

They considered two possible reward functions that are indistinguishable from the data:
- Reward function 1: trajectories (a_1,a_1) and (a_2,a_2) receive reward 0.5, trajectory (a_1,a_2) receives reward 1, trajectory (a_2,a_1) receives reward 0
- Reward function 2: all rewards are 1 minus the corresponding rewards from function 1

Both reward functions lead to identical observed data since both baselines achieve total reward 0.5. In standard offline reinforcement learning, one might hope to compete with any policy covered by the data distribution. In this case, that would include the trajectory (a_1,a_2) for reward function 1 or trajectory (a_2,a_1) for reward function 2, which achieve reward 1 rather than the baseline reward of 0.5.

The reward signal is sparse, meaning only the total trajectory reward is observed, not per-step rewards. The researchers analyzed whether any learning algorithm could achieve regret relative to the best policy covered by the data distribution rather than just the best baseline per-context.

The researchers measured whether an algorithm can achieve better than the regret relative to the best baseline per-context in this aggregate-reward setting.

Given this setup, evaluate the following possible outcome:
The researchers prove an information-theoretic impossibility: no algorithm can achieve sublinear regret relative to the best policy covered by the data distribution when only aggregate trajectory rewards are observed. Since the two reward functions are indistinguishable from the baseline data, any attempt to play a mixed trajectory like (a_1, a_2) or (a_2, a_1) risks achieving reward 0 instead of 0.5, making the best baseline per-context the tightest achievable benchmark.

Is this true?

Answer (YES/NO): YES